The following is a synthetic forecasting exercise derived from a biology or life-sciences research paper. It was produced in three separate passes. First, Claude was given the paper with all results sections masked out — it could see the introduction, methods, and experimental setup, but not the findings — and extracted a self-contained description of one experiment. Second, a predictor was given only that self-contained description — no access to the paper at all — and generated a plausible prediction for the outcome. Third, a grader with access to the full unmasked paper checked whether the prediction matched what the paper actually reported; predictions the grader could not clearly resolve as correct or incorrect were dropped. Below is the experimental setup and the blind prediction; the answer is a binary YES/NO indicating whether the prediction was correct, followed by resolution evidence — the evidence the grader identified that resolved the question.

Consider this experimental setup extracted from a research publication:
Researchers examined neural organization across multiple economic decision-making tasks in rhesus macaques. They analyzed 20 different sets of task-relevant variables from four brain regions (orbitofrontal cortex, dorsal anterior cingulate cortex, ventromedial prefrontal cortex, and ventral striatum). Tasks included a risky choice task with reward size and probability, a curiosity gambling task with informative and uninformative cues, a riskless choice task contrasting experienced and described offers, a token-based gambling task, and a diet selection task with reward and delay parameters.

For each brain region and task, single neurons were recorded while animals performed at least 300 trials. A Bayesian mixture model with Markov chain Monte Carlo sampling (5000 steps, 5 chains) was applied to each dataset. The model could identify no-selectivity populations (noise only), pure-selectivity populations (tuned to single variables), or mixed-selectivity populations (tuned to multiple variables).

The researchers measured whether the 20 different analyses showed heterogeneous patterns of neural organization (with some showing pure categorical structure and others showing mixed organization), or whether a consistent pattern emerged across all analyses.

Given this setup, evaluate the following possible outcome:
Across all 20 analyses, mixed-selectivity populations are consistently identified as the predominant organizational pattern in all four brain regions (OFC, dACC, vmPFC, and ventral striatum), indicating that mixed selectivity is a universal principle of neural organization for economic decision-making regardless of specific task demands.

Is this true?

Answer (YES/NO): YES